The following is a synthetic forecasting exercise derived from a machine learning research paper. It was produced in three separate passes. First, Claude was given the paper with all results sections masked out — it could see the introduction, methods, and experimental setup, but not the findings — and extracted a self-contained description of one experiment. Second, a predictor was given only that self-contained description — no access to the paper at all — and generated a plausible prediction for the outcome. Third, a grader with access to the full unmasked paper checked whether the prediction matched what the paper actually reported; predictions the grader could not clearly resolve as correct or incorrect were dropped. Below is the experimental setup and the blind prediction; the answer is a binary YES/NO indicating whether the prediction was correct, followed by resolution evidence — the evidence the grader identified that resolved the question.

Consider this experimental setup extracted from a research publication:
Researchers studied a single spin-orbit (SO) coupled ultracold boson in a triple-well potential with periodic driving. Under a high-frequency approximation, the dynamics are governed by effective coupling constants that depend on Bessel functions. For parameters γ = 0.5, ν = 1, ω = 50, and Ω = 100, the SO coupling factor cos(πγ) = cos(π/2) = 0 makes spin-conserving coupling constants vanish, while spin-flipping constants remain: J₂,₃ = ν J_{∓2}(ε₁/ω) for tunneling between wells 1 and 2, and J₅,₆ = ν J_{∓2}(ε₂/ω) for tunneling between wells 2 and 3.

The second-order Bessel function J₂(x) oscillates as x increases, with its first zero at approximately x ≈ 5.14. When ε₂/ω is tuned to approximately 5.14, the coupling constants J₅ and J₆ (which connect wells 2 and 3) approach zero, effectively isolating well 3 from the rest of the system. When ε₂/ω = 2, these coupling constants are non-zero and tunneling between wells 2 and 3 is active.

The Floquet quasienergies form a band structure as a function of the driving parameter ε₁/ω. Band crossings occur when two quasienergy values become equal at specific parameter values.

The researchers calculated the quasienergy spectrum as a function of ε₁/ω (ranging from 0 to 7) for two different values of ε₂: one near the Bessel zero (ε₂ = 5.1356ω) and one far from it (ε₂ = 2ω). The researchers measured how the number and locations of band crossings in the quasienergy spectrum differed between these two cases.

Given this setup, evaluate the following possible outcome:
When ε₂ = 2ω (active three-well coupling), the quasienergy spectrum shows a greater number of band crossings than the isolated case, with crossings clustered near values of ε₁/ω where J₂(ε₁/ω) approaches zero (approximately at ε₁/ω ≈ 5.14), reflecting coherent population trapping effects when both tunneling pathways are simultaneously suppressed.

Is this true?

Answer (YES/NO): NO